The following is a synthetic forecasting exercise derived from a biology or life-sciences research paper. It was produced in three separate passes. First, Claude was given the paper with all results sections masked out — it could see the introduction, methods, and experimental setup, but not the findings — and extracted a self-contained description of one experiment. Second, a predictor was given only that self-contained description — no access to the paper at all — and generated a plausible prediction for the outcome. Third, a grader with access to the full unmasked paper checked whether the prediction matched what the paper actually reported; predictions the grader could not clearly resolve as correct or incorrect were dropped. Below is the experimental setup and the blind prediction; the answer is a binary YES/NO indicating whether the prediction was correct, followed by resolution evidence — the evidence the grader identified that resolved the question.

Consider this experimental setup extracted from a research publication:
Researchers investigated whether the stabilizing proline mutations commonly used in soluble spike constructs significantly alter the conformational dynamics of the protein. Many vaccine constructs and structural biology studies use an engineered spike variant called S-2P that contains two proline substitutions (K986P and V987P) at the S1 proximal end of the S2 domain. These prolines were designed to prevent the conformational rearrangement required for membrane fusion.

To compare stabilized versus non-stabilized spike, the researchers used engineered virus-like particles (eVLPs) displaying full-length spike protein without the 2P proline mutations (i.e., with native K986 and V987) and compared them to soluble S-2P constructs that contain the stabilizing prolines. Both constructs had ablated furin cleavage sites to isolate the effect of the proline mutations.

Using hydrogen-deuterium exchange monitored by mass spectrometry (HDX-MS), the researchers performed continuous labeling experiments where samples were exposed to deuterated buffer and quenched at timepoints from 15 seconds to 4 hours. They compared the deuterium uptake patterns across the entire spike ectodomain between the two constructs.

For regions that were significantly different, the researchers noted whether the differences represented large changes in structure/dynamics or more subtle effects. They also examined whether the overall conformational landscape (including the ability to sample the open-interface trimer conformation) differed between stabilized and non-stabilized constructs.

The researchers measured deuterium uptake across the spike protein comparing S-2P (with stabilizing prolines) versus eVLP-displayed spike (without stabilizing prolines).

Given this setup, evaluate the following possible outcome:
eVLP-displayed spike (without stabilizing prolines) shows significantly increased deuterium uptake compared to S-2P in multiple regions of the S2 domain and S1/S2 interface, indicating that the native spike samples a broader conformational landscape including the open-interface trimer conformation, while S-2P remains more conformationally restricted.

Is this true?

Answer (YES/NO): NO